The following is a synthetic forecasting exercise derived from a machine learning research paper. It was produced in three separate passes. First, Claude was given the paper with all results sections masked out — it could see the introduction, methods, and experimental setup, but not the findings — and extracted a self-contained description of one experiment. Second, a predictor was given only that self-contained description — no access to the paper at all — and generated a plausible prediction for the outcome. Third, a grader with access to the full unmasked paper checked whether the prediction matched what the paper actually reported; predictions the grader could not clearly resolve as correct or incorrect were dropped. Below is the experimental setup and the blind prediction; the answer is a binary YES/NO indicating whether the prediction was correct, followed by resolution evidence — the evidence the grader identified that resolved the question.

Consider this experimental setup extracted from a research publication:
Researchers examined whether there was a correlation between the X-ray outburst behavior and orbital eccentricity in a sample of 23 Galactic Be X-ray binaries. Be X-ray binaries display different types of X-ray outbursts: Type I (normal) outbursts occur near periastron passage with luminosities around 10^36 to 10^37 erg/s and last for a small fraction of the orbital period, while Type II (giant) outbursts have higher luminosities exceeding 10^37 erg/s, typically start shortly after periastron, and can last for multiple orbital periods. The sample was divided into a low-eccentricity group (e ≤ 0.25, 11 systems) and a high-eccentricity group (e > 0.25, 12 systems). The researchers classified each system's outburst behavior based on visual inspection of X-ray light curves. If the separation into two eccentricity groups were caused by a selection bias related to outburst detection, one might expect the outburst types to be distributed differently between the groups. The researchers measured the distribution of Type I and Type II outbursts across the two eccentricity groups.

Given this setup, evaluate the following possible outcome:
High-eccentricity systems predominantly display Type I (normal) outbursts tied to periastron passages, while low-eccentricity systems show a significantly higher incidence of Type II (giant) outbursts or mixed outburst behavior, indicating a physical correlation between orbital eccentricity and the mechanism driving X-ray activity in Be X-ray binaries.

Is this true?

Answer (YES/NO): NO